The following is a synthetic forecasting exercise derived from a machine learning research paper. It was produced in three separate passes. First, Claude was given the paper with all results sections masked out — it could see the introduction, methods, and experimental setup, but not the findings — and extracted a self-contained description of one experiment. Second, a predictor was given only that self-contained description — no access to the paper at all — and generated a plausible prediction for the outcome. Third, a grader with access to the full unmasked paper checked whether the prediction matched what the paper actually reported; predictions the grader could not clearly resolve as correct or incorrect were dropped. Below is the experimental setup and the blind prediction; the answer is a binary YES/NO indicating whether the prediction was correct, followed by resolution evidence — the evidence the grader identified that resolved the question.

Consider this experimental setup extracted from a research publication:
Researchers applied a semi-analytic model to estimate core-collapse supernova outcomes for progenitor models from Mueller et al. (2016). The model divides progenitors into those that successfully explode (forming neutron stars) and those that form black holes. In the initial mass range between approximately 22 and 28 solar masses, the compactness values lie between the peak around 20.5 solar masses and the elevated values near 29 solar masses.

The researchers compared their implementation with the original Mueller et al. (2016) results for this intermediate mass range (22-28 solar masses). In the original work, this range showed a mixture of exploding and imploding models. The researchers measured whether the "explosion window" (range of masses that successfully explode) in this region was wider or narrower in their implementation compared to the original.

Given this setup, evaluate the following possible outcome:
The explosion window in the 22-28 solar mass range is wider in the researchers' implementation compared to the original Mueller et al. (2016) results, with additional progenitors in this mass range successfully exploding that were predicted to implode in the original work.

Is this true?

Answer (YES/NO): YES